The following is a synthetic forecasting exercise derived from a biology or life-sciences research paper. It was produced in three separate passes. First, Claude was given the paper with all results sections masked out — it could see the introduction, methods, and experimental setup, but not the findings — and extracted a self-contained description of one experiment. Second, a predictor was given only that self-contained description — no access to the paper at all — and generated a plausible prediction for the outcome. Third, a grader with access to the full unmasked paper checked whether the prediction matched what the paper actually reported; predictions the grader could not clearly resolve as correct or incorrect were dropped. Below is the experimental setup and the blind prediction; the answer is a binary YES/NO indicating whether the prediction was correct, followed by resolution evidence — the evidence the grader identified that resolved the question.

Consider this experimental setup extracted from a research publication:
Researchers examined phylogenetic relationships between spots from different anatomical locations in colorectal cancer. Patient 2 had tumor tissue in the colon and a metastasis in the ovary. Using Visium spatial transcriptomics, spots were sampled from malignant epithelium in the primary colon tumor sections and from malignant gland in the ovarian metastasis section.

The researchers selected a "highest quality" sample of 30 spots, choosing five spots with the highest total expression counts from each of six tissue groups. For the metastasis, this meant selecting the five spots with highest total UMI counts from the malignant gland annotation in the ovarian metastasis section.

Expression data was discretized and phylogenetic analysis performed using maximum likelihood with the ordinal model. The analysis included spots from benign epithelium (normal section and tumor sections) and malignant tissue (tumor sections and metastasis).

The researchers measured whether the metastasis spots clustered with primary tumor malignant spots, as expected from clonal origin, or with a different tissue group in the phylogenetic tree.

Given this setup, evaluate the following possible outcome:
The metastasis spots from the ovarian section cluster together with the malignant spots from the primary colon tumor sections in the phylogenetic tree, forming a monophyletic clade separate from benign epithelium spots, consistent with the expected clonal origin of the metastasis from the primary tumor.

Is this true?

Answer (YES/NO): YES